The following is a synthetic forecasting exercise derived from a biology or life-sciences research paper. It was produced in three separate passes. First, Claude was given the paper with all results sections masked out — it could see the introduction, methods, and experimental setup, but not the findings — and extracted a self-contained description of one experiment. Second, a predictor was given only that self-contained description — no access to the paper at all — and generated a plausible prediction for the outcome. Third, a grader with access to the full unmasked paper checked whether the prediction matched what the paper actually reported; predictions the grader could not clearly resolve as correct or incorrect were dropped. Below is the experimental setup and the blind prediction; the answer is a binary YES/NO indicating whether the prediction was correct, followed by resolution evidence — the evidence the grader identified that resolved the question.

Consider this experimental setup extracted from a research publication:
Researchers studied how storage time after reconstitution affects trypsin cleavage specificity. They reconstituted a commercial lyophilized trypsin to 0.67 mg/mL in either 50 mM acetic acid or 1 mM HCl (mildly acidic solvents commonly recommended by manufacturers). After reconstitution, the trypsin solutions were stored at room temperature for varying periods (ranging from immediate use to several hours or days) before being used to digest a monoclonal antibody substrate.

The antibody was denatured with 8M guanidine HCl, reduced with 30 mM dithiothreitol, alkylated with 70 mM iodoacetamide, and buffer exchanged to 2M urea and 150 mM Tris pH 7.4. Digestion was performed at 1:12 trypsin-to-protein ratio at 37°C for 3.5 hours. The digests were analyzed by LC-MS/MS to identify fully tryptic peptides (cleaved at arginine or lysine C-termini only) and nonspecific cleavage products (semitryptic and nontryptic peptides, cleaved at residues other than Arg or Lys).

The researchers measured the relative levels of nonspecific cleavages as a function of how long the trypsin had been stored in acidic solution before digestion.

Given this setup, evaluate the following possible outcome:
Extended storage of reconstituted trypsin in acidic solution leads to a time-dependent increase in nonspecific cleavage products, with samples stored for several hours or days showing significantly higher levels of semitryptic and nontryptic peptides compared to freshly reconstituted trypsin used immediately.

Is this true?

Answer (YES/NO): YES